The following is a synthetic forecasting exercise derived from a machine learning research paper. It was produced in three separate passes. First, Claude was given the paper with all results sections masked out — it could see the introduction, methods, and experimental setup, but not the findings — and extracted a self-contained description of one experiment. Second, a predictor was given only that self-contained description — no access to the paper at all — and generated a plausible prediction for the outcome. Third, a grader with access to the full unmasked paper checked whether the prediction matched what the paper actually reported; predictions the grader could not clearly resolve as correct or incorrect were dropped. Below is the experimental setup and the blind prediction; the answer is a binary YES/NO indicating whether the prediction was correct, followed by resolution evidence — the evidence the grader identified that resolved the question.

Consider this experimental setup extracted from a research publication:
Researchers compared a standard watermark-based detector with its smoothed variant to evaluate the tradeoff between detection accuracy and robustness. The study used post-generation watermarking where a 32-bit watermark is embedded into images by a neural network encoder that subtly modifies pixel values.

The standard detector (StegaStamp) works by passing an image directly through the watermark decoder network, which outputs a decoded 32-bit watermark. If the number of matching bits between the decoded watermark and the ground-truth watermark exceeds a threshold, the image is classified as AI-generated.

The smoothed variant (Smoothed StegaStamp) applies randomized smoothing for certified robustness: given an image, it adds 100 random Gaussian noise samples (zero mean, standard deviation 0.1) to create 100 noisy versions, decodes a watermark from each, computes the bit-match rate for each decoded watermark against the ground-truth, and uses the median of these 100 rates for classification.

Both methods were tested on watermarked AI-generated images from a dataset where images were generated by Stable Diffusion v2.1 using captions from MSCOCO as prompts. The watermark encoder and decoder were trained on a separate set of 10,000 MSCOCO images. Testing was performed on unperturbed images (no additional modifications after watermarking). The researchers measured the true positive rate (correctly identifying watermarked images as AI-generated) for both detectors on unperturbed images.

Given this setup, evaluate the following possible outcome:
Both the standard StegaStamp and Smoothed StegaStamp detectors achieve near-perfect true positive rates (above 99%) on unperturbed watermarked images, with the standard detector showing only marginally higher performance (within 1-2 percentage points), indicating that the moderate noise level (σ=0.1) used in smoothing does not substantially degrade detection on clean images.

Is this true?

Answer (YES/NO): YES